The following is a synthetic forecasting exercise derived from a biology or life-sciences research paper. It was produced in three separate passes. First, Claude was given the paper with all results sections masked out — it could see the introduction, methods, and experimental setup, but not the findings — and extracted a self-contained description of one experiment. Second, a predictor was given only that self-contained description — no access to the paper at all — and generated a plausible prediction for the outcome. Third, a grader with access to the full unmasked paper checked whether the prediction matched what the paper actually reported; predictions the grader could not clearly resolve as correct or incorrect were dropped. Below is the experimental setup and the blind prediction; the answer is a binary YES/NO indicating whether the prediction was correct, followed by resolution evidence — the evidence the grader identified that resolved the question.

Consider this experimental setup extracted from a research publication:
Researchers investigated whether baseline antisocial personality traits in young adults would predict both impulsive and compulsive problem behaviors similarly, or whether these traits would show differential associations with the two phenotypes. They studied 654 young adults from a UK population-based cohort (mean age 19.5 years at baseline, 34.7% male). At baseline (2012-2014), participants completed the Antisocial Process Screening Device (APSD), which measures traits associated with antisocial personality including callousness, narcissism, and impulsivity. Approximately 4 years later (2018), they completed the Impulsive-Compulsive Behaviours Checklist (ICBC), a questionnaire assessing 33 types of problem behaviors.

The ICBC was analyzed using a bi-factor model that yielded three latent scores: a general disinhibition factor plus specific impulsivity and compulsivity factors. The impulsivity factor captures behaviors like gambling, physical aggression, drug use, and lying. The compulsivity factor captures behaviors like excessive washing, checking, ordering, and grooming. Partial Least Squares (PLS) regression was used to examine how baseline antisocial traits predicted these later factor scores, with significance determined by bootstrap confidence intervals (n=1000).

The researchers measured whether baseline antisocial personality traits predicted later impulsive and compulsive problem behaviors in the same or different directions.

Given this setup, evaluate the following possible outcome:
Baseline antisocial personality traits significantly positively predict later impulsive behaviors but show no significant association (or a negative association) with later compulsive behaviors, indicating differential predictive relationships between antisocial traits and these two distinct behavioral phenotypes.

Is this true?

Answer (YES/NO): YES